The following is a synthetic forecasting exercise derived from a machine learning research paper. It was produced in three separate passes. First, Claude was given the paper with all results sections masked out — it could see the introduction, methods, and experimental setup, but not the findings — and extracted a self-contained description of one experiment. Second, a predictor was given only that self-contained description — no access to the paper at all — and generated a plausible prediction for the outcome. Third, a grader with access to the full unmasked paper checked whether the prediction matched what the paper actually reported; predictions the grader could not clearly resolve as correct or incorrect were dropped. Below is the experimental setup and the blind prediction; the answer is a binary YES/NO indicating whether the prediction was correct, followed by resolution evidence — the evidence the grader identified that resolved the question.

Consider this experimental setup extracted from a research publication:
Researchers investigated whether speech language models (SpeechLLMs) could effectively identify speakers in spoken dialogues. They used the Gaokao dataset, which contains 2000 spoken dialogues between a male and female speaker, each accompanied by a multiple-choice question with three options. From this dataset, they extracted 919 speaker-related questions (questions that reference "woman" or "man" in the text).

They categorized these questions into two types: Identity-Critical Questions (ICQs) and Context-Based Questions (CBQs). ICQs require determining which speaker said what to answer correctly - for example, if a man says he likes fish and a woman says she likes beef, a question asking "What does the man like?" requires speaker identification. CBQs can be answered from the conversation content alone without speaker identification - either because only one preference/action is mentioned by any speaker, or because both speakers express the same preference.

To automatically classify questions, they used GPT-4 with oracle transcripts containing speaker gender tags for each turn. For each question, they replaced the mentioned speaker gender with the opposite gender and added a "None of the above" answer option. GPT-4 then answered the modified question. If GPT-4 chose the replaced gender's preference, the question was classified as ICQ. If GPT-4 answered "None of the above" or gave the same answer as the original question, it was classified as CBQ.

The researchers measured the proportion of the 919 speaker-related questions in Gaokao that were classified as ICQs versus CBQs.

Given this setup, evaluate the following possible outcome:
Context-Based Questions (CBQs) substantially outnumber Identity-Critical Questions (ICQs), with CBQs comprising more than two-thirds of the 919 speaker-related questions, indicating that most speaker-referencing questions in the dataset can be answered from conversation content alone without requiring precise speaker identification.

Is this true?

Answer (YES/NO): YES